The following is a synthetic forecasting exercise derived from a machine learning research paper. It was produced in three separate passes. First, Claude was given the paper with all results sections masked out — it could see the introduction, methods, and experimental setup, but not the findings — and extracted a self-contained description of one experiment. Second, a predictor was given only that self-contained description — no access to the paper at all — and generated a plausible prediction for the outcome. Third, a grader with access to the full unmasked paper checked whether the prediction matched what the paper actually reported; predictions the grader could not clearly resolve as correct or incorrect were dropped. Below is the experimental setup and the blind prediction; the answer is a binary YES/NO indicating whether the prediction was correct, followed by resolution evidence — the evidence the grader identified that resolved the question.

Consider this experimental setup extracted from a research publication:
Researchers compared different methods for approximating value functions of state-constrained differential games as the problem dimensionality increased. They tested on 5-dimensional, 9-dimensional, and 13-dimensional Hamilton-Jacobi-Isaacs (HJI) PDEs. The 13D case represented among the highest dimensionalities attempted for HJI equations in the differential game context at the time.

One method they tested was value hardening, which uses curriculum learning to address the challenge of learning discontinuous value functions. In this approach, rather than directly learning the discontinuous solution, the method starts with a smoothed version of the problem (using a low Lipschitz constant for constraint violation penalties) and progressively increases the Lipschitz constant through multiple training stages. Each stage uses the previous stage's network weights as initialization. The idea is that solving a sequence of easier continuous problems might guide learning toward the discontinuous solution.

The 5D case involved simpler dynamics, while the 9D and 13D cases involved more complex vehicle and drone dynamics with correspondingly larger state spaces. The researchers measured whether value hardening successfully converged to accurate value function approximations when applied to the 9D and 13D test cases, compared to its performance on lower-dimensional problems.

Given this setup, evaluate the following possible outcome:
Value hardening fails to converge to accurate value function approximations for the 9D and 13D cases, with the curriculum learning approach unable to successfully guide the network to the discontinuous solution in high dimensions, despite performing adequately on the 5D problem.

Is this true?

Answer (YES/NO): YES